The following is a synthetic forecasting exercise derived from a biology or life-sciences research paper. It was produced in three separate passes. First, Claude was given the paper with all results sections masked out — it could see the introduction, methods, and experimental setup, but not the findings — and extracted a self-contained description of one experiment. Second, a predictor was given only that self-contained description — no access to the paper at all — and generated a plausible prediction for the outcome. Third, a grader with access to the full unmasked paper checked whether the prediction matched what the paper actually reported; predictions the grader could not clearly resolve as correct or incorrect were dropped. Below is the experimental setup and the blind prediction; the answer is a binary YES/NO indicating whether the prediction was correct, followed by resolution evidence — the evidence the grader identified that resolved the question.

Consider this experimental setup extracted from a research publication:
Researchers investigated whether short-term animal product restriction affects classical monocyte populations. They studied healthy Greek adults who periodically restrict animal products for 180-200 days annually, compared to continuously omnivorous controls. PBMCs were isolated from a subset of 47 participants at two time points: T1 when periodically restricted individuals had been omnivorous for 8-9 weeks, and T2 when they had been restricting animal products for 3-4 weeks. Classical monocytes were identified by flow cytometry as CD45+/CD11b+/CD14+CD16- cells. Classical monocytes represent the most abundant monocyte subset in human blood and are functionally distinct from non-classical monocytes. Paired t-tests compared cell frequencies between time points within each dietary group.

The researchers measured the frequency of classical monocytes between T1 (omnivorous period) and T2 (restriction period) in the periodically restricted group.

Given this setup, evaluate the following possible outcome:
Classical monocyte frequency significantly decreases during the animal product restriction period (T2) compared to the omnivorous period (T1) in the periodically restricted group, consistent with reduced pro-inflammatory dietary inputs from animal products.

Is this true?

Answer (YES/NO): NO